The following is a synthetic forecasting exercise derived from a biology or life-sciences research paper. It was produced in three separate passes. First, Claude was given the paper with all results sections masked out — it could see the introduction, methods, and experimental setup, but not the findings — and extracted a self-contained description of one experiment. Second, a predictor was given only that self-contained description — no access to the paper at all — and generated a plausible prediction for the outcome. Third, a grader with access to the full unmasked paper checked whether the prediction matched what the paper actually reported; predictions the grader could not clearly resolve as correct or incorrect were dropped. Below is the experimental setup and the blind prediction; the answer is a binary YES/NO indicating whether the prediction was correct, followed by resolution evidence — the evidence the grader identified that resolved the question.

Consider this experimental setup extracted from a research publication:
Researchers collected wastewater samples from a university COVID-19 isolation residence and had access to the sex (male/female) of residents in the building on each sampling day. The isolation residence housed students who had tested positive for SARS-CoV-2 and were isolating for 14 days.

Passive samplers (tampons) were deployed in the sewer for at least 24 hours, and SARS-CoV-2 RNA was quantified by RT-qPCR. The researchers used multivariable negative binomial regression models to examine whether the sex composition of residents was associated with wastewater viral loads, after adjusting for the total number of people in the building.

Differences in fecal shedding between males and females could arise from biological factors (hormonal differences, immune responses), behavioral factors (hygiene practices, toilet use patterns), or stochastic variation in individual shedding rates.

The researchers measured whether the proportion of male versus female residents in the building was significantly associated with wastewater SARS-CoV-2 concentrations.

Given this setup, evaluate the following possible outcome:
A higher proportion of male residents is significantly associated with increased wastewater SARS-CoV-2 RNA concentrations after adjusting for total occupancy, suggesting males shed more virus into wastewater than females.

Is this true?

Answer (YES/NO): NO